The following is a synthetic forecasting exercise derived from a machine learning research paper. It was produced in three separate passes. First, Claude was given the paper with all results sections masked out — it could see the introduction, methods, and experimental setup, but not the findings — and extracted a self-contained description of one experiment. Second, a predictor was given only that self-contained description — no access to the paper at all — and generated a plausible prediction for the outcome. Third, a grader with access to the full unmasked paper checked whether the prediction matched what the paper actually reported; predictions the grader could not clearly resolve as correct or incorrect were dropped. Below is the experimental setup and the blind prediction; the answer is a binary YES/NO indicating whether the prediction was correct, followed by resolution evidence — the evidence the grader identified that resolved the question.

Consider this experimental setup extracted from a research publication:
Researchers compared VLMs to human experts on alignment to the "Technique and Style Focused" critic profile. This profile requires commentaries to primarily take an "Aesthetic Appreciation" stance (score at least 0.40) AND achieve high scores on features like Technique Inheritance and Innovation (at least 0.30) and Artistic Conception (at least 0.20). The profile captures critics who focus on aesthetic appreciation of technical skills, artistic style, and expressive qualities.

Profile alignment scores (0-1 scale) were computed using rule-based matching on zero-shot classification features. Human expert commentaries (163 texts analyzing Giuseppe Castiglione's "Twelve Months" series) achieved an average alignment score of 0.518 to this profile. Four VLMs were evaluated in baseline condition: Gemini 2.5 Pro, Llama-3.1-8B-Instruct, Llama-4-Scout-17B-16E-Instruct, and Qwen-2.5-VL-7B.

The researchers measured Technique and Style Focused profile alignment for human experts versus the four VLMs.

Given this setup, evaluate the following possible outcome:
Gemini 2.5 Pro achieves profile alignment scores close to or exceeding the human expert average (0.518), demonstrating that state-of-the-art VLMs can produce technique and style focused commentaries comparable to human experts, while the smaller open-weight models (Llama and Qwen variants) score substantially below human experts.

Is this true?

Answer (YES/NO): NO